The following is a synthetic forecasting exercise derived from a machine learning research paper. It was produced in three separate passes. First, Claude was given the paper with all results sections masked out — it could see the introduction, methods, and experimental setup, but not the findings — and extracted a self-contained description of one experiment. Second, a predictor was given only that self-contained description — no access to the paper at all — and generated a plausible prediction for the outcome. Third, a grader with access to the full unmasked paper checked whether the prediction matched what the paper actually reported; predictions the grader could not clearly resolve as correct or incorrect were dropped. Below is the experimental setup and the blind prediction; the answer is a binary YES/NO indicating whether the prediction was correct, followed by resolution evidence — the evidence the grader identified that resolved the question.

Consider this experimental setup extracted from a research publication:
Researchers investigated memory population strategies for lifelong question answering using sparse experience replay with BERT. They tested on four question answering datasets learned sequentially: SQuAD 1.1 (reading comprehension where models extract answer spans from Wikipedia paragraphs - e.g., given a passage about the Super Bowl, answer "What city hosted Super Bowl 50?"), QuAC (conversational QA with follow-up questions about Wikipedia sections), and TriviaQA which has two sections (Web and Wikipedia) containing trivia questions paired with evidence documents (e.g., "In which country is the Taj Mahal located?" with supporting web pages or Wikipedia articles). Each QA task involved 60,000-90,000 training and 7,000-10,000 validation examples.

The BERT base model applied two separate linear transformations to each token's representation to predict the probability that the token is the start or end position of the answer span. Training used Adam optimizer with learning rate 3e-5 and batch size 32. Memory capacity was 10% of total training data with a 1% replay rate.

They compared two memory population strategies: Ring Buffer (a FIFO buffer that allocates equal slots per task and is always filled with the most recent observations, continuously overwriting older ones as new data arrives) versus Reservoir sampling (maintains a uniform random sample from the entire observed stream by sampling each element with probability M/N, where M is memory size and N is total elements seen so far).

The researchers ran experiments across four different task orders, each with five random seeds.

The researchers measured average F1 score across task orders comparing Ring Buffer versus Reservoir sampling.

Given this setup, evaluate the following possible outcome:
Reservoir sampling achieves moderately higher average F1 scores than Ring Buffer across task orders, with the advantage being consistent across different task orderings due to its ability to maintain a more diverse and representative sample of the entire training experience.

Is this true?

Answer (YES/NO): NO